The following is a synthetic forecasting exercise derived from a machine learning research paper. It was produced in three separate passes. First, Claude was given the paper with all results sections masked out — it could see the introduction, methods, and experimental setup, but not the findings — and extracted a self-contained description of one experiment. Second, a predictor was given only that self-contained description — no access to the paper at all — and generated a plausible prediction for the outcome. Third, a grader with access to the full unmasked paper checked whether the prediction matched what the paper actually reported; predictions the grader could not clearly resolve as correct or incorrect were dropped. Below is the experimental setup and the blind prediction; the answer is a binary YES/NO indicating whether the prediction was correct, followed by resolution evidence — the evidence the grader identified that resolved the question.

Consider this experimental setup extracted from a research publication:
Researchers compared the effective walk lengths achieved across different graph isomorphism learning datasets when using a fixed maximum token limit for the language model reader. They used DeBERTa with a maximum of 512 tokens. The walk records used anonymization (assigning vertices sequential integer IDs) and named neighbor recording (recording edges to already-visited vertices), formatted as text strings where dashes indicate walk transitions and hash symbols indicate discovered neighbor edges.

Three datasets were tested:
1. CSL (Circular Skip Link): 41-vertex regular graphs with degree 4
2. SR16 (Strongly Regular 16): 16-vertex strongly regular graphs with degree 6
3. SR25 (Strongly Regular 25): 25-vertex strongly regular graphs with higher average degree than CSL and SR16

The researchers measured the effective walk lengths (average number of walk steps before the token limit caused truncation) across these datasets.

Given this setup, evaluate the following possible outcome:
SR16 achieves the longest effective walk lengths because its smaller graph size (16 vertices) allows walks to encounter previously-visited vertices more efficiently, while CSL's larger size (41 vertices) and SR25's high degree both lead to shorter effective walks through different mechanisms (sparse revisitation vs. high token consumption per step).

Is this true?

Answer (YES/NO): YES